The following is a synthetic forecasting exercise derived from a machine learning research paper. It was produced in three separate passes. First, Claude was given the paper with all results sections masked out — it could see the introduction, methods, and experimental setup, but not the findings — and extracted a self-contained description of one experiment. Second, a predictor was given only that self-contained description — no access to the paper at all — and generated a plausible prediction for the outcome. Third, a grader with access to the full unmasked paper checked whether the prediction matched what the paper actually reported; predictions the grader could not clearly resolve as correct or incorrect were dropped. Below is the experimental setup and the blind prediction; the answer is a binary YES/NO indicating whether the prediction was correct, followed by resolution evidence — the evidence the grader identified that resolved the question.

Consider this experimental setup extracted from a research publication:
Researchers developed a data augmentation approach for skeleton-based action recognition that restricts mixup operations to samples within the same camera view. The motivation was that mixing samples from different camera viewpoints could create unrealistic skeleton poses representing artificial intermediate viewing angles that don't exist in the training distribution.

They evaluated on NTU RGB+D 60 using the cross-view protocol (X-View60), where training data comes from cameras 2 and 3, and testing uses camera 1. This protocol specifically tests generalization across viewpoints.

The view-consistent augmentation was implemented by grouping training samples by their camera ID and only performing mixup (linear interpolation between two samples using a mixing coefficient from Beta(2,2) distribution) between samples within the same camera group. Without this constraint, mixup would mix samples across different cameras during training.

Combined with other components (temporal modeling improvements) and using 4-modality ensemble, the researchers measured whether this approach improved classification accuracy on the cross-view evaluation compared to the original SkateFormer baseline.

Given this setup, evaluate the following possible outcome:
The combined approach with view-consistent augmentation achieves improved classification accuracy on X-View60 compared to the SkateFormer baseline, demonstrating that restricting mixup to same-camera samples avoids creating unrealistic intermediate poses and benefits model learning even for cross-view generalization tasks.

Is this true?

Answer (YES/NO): YES